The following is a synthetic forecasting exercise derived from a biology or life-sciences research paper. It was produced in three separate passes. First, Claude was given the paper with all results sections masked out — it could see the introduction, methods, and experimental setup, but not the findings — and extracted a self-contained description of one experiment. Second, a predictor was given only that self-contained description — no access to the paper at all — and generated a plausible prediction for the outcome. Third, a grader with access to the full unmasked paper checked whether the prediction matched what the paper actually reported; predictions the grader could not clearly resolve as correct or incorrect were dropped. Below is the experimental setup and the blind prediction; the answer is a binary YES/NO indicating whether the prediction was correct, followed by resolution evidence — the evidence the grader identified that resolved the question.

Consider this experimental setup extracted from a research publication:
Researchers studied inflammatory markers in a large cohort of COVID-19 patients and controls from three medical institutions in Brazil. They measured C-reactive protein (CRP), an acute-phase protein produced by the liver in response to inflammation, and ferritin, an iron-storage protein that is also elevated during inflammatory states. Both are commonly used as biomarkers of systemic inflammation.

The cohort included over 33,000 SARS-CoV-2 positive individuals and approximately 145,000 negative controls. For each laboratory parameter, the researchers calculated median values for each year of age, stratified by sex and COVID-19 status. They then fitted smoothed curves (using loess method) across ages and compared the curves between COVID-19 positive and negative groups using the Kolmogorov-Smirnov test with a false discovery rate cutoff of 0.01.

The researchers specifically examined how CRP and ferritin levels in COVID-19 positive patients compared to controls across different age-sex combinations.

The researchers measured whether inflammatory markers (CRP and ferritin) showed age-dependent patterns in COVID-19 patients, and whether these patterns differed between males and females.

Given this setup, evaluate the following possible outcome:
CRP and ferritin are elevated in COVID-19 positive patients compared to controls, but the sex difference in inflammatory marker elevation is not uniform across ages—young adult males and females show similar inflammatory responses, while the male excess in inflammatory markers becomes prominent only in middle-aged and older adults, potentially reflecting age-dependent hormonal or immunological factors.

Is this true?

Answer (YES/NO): NO